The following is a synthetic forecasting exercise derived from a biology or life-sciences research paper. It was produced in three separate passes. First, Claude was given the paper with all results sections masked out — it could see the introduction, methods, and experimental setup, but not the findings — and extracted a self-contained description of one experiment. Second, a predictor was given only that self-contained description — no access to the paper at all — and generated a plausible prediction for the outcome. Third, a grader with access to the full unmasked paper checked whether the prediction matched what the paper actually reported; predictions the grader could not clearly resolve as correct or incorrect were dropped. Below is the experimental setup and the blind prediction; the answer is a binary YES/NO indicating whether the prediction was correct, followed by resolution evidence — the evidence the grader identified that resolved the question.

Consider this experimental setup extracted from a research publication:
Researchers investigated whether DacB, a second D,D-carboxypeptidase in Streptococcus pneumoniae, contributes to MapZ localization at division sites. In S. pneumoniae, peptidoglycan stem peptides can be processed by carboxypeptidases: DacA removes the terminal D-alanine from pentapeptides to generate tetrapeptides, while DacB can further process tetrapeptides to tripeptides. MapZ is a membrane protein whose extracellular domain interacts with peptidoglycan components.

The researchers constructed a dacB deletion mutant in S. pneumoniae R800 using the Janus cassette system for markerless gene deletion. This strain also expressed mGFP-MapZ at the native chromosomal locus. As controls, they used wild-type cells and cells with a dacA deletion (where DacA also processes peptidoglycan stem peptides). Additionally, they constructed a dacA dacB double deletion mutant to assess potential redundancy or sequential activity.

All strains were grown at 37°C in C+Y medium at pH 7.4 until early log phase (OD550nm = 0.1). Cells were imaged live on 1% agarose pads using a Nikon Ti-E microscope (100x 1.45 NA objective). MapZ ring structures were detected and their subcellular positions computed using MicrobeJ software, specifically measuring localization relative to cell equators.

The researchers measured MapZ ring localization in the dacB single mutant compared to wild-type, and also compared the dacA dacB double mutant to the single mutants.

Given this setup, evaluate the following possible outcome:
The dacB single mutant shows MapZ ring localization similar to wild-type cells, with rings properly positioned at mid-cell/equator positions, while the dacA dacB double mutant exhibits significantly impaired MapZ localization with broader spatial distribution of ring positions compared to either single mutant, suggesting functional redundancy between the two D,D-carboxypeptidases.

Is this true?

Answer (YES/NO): NO